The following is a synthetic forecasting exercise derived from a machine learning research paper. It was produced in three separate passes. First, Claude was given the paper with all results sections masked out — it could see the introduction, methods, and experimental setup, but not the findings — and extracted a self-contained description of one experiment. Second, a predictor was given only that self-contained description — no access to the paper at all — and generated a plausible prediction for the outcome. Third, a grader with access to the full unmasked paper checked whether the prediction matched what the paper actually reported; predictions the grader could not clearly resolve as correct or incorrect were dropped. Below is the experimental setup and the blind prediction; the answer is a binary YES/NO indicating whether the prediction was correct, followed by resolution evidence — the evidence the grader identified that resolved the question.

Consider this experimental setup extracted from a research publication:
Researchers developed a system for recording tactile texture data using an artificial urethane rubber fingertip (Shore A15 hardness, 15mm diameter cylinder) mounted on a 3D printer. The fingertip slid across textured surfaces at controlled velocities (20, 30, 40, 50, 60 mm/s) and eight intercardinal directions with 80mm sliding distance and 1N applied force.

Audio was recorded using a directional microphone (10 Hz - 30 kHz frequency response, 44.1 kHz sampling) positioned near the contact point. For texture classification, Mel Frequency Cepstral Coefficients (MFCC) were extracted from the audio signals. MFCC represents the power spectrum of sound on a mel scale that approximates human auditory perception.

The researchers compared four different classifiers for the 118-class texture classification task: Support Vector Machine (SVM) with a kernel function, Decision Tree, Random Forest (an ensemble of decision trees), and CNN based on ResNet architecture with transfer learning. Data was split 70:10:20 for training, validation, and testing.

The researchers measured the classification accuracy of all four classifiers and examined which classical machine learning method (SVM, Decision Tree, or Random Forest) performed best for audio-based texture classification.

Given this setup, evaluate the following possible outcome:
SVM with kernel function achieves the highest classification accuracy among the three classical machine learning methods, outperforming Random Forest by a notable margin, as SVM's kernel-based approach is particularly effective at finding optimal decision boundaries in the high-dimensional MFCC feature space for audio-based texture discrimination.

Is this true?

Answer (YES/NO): NO